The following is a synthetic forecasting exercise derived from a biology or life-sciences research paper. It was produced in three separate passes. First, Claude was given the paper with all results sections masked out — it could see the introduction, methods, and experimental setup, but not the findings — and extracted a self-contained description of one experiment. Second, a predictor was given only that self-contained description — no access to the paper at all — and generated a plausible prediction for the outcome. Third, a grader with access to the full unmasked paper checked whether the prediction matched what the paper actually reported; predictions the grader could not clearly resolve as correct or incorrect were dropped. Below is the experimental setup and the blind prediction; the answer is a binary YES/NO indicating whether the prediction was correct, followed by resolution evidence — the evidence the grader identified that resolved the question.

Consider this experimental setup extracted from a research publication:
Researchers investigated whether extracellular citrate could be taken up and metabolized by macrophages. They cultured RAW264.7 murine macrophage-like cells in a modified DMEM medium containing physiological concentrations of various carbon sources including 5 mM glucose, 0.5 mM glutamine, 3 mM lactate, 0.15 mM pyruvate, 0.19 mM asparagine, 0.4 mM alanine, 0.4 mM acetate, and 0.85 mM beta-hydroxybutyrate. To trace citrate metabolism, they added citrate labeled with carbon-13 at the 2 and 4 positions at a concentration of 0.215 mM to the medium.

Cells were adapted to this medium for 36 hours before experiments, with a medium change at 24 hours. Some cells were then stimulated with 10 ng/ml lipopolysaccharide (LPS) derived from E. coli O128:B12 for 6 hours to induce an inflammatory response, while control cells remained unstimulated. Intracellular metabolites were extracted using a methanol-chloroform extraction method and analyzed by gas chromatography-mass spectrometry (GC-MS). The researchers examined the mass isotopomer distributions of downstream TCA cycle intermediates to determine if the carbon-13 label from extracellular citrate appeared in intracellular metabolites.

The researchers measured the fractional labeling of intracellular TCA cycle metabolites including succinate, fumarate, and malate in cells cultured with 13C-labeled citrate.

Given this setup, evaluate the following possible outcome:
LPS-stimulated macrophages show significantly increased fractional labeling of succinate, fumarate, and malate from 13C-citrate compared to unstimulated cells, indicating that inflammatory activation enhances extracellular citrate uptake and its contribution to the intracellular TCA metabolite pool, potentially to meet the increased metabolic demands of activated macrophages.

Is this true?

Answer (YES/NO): NO